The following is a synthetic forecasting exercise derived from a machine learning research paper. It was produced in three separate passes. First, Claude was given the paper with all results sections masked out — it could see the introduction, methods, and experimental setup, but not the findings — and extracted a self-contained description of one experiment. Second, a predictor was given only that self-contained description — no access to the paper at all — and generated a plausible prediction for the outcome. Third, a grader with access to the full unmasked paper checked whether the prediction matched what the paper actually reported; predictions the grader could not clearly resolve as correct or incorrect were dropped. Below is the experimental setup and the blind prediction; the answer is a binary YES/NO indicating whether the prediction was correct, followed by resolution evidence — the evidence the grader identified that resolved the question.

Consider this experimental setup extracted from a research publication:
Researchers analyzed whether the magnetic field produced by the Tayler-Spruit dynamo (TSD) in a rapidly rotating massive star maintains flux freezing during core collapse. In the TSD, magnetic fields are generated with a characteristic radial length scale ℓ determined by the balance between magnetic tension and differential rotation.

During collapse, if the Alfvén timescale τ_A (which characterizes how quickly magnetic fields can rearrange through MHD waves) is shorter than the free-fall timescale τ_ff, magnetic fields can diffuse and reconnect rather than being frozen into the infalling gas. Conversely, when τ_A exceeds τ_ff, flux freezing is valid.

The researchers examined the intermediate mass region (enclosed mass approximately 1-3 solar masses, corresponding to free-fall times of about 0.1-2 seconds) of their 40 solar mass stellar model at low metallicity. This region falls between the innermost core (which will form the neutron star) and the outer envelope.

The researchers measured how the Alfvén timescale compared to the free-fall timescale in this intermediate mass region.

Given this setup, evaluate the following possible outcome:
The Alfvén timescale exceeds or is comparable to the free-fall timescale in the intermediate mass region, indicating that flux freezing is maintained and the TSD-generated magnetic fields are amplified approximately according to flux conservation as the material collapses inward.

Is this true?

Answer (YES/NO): NO